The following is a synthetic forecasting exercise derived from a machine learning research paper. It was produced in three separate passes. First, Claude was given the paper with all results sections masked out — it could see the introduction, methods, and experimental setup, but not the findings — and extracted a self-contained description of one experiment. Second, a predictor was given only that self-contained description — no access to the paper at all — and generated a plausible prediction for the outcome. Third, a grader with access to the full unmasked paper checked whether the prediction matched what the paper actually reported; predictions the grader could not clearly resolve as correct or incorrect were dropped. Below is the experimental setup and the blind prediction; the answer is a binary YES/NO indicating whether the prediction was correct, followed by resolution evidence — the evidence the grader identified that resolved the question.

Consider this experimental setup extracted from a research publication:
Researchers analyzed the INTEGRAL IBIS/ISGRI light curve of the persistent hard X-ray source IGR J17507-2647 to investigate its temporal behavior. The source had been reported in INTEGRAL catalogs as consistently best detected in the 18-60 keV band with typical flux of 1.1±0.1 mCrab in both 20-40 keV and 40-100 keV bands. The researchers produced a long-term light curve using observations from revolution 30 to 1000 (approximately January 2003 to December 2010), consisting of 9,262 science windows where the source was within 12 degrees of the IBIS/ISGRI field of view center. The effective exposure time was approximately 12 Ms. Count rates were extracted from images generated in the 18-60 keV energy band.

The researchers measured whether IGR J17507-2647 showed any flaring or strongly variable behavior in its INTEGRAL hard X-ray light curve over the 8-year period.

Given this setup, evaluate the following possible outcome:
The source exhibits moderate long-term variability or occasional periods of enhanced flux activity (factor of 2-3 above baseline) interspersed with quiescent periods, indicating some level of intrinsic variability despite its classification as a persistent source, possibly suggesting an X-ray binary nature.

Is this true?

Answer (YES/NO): NO